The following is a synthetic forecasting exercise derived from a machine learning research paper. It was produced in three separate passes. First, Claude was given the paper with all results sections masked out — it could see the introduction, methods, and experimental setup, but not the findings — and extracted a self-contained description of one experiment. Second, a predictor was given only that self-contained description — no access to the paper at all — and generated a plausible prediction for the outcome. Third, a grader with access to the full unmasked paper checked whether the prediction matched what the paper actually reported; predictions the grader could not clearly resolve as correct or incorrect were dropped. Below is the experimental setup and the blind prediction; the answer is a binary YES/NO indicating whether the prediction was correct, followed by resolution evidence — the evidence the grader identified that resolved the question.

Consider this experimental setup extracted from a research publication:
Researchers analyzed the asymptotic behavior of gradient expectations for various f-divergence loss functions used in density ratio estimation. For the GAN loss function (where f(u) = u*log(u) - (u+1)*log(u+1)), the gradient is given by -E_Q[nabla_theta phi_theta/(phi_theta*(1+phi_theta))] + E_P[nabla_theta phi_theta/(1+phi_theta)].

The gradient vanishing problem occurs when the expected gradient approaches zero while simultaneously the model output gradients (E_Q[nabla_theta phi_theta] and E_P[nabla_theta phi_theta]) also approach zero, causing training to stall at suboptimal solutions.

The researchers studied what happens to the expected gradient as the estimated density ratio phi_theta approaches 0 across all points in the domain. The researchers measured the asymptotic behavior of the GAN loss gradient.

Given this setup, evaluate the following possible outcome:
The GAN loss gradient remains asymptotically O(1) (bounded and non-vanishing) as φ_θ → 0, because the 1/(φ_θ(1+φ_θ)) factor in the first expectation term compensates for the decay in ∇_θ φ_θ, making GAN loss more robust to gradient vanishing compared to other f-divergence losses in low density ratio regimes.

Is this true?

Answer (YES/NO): NO